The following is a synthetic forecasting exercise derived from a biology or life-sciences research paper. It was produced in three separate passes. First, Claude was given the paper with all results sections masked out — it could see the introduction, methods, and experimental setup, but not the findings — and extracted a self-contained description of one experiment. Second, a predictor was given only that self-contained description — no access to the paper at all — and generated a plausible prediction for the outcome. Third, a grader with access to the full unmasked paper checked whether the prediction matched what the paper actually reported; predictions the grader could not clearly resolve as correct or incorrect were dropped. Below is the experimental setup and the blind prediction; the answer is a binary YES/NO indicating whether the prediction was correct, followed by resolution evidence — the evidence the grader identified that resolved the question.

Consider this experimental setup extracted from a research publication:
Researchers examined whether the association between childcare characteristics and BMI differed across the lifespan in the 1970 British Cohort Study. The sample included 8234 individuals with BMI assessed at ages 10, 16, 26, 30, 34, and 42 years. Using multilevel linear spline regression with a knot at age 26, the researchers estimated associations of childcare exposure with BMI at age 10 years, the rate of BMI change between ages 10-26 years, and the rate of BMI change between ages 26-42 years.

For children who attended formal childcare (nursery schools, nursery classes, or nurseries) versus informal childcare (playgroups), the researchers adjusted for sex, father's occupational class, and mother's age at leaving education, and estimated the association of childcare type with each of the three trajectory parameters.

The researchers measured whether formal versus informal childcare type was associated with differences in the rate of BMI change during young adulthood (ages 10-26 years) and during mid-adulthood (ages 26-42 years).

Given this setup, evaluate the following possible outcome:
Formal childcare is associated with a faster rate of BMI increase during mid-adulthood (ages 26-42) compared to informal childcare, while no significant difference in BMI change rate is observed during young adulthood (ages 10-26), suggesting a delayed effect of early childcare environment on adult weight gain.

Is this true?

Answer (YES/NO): NO